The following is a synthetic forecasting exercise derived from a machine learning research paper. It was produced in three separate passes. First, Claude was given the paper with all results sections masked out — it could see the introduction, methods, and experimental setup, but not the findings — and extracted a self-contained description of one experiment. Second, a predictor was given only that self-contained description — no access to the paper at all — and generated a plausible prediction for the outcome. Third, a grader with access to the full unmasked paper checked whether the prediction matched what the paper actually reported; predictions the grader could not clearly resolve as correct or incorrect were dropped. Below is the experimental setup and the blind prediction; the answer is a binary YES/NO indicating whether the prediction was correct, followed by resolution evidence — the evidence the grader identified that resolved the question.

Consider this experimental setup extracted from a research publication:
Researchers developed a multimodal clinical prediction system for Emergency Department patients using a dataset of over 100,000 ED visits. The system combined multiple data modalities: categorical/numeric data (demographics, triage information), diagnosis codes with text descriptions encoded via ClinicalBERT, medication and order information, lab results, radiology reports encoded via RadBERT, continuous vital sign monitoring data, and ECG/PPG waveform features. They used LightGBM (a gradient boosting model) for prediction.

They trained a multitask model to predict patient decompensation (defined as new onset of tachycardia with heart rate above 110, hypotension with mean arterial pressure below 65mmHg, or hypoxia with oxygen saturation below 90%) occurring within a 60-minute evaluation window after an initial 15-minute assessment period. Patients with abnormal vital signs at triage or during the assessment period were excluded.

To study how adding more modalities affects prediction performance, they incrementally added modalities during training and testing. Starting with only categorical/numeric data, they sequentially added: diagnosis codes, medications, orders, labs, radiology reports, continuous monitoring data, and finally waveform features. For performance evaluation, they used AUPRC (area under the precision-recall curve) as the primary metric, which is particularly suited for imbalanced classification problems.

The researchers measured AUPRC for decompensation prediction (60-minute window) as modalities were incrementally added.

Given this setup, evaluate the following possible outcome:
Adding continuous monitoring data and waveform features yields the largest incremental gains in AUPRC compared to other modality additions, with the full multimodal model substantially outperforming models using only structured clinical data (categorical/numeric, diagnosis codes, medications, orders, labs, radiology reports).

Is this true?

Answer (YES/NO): NO